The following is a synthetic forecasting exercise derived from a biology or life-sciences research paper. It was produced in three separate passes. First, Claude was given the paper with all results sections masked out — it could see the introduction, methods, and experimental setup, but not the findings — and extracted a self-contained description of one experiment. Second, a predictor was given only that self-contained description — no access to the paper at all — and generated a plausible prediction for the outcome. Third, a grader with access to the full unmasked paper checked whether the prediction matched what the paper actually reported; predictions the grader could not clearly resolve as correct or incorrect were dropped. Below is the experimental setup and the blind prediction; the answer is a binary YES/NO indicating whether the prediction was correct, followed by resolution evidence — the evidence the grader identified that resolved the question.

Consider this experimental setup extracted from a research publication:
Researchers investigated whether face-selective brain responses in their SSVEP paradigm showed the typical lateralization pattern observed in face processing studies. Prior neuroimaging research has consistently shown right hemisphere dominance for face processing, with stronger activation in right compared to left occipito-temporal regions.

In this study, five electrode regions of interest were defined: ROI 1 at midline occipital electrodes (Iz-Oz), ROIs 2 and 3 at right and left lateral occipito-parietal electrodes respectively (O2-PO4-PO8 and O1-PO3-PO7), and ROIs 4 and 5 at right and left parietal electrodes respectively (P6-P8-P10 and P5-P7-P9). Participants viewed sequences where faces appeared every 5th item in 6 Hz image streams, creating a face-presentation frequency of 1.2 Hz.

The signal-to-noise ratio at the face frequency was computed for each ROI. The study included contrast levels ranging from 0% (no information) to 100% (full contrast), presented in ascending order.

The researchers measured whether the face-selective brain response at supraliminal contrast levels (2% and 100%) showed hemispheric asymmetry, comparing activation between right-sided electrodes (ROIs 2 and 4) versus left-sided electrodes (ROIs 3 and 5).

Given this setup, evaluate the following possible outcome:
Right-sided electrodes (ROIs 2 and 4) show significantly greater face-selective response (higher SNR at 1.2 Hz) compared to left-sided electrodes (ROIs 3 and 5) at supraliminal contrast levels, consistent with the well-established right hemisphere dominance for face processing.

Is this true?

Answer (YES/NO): NO